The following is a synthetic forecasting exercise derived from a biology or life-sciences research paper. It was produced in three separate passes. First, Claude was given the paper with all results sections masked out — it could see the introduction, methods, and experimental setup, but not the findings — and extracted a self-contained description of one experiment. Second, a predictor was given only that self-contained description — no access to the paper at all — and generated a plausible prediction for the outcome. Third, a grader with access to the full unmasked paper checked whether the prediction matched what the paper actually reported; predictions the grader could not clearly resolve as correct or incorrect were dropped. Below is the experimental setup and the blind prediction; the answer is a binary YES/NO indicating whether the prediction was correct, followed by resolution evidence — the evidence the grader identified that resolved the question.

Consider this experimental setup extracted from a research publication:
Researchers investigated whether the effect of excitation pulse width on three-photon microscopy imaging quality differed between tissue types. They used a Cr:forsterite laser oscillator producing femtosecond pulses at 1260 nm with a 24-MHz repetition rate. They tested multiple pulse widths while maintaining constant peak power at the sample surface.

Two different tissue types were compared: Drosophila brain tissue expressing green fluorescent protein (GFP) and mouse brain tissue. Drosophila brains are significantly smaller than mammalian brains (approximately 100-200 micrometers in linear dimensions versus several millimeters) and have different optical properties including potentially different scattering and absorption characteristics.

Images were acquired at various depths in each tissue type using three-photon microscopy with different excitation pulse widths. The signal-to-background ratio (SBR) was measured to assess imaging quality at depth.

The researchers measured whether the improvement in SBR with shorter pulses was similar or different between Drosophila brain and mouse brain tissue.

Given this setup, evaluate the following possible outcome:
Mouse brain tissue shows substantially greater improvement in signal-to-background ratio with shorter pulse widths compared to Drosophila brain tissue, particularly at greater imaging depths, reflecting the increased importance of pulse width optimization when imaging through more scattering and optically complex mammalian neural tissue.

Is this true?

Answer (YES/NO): NO